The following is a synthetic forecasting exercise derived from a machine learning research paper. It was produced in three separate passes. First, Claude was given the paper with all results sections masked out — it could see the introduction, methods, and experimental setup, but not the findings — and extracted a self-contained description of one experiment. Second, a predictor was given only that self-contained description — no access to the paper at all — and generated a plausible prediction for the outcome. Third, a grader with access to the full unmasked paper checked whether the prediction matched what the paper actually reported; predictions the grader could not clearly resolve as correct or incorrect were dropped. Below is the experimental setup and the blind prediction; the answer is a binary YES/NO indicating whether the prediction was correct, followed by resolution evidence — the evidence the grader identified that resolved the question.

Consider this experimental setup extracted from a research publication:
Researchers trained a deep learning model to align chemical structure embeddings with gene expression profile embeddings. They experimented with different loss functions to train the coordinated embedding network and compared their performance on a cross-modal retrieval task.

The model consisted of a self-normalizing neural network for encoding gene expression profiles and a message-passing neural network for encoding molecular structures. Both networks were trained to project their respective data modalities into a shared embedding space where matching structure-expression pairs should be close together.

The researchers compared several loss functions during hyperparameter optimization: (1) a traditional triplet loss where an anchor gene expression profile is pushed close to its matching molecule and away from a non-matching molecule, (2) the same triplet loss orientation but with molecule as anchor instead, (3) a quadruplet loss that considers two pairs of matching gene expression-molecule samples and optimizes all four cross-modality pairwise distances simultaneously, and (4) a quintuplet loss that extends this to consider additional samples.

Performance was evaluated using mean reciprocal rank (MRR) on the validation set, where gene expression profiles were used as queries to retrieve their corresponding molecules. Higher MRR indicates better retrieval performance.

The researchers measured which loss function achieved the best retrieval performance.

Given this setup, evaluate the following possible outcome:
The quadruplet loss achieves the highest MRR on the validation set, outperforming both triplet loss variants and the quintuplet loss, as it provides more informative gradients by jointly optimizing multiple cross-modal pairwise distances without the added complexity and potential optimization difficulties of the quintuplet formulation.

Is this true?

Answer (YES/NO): YES